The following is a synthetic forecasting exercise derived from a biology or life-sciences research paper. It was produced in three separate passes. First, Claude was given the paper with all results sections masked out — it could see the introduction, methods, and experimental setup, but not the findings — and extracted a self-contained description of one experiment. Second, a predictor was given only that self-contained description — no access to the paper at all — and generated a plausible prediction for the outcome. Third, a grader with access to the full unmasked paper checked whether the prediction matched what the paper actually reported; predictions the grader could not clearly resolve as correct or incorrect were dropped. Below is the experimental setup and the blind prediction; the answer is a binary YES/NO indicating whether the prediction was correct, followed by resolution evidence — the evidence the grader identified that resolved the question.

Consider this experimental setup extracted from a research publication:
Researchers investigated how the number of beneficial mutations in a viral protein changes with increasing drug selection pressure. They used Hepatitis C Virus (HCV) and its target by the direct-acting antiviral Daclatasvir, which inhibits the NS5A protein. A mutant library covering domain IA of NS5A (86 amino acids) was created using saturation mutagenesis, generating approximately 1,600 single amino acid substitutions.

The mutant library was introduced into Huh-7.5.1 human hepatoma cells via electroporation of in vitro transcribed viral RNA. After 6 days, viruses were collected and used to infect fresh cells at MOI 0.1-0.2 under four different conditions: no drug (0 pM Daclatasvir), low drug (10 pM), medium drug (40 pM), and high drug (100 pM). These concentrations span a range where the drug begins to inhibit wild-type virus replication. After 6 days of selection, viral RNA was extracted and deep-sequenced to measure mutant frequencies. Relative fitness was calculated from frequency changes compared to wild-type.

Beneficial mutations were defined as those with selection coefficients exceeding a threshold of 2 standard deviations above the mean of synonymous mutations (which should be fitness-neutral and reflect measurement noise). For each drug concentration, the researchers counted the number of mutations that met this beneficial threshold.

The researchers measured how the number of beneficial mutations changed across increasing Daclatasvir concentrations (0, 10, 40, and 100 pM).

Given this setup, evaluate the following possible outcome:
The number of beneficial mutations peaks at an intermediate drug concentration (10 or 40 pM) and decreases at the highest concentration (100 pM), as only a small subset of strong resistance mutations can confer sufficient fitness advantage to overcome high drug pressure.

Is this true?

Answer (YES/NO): NO